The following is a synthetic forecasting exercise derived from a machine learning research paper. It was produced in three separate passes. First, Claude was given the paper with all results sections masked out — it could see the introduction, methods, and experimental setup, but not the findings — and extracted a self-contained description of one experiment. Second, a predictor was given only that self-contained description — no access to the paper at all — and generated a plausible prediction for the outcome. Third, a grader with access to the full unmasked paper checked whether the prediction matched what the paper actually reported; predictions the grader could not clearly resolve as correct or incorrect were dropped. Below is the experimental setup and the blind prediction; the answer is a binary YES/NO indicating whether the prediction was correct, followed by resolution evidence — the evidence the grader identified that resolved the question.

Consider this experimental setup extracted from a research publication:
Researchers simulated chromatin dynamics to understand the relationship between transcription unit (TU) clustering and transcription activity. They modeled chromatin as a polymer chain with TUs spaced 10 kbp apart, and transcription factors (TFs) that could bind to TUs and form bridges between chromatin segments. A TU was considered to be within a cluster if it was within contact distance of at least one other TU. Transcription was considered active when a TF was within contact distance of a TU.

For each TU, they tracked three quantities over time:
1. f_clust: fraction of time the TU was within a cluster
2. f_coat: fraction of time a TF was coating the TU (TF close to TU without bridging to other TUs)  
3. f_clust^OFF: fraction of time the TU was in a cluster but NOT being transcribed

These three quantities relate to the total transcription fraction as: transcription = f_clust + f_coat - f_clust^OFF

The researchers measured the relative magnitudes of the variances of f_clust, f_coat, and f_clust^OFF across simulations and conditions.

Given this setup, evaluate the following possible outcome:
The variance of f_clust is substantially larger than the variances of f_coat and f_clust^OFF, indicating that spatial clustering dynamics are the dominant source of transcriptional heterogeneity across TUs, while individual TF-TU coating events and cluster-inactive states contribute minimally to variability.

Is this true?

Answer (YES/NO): YES